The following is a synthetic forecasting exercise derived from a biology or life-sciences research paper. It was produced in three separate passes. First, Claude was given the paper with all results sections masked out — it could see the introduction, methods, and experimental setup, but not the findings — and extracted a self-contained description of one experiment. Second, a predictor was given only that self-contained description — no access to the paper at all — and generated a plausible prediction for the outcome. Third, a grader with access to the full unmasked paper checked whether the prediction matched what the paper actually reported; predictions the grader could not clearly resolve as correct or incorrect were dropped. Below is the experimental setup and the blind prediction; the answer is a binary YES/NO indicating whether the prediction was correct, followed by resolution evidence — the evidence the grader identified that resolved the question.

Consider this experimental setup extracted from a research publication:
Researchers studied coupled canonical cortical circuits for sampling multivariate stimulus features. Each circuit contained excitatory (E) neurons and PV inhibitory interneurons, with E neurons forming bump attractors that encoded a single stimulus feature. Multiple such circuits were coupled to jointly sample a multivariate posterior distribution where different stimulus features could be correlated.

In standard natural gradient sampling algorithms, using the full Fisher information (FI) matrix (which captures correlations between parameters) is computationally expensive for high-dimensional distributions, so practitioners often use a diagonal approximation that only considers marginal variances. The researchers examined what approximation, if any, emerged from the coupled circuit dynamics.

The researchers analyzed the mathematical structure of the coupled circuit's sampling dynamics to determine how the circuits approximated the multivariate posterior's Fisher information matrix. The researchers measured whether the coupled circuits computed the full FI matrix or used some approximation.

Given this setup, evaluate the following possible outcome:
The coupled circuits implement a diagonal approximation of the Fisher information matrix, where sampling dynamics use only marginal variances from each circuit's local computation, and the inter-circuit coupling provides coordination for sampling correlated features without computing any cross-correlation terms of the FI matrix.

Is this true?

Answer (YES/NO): YES